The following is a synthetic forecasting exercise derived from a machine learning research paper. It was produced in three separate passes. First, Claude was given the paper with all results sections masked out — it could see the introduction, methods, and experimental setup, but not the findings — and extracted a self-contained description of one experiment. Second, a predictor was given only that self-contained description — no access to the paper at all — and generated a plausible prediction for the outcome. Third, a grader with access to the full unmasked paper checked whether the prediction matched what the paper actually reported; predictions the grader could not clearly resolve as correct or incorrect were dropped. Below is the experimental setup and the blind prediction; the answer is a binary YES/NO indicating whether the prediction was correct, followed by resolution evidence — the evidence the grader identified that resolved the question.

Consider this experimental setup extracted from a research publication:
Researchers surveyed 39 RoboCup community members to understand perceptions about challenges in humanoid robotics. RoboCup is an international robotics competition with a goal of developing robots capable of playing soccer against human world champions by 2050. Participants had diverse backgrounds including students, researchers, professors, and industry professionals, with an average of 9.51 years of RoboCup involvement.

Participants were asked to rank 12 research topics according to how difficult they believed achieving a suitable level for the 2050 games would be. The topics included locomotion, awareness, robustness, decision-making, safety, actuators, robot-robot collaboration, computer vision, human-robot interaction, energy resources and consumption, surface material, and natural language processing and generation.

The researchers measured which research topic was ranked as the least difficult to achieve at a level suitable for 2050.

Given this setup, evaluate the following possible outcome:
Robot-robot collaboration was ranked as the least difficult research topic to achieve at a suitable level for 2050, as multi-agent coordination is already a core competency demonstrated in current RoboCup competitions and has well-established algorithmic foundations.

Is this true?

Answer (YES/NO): NO